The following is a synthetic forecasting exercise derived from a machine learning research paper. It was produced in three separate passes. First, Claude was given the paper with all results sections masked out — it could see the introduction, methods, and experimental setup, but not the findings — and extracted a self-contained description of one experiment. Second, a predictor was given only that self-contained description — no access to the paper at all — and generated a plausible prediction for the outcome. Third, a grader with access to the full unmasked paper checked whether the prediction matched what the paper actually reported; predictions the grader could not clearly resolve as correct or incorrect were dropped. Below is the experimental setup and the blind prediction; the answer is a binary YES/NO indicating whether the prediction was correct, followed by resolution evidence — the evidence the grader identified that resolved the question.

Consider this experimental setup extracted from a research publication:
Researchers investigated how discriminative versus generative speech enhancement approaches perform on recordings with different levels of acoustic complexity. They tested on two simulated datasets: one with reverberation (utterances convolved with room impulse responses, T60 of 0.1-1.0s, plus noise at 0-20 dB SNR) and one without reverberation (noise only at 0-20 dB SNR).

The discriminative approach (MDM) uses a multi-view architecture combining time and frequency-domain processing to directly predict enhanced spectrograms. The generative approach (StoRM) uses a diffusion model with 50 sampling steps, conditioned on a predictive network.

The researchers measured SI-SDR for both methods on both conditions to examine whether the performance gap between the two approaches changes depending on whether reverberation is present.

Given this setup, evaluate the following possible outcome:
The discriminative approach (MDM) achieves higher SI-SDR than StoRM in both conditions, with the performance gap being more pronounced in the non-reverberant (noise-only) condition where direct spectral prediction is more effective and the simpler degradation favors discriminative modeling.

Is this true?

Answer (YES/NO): NO